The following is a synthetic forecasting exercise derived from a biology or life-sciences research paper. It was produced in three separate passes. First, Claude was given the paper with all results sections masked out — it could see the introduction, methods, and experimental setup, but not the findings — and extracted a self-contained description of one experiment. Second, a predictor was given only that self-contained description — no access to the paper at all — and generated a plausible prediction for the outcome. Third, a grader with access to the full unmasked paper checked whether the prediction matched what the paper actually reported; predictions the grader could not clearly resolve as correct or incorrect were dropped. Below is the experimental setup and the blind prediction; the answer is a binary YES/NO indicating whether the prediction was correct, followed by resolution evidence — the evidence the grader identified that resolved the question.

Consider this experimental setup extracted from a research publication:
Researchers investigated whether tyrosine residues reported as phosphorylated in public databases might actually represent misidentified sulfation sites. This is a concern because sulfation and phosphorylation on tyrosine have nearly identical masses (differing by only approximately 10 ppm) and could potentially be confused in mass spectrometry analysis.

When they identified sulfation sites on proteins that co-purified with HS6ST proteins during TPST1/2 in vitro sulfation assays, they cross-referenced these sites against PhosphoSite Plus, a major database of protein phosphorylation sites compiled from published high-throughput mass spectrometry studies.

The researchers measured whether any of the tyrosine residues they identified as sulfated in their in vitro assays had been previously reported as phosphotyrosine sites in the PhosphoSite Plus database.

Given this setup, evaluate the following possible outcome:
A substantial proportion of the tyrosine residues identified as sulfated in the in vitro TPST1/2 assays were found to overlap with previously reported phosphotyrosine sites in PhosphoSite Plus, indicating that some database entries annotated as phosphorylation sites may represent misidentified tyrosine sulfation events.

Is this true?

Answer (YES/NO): YES